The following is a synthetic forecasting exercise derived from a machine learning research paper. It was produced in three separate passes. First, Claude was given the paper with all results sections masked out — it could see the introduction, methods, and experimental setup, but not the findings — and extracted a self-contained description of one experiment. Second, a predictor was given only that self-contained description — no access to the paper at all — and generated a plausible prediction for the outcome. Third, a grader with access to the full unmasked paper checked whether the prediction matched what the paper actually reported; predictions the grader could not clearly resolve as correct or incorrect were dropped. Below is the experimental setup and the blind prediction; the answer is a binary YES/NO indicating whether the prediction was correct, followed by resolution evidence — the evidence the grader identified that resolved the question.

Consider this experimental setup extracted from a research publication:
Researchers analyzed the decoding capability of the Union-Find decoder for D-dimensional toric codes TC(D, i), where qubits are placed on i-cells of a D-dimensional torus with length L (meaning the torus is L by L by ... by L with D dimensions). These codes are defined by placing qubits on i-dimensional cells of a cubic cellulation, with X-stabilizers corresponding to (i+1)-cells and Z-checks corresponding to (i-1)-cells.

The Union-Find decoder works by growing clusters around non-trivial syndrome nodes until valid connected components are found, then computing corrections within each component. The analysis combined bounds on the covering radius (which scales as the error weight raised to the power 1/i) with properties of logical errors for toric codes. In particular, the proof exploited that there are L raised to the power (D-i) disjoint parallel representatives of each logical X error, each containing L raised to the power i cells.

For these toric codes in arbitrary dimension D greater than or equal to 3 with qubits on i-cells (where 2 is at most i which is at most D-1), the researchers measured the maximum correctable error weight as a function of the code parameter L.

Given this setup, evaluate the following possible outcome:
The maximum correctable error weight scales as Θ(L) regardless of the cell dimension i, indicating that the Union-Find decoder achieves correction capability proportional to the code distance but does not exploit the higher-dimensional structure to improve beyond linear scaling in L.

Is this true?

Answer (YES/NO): NO